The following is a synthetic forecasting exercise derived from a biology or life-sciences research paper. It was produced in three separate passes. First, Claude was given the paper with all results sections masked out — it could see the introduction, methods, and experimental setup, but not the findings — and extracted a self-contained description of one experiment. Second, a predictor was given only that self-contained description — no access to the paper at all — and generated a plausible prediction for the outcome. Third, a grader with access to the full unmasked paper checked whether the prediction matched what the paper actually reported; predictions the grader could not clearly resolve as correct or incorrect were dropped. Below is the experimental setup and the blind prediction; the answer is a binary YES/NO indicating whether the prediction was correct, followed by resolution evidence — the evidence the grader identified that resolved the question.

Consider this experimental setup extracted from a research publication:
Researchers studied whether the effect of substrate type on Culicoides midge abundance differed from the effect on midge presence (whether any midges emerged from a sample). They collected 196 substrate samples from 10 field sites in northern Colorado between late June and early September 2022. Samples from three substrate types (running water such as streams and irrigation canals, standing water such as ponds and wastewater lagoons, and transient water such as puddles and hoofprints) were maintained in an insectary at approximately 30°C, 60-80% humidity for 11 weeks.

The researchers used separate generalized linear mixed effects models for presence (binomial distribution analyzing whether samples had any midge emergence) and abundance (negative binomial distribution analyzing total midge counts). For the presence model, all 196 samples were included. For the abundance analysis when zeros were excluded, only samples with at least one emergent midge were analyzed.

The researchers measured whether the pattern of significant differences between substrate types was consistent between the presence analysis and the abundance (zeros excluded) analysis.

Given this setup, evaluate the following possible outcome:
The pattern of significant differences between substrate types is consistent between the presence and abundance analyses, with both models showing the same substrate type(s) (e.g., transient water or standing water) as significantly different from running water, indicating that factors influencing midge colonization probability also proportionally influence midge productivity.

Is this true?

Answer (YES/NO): NO